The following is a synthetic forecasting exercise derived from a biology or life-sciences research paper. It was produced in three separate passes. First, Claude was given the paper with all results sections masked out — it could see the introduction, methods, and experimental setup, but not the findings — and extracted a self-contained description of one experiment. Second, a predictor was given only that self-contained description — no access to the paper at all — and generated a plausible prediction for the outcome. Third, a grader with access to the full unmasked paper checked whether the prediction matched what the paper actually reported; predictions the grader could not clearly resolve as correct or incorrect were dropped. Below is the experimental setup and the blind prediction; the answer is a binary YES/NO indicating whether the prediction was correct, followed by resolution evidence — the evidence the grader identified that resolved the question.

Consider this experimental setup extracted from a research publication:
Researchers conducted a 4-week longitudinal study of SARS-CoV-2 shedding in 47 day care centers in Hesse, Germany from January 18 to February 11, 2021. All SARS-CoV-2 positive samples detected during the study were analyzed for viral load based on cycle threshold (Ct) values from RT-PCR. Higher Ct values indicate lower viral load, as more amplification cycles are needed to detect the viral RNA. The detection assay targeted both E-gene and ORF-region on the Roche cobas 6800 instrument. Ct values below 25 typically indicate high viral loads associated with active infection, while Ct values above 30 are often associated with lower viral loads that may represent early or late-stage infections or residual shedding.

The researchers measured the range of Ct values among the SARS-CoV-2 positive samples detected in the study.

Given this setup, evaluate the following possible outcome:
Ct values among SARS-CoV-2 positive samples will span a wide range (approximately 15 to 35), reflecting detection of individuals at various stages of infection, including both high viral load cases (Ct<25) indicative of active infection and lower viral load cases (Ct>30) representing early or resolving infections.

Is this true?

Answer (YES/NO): NO